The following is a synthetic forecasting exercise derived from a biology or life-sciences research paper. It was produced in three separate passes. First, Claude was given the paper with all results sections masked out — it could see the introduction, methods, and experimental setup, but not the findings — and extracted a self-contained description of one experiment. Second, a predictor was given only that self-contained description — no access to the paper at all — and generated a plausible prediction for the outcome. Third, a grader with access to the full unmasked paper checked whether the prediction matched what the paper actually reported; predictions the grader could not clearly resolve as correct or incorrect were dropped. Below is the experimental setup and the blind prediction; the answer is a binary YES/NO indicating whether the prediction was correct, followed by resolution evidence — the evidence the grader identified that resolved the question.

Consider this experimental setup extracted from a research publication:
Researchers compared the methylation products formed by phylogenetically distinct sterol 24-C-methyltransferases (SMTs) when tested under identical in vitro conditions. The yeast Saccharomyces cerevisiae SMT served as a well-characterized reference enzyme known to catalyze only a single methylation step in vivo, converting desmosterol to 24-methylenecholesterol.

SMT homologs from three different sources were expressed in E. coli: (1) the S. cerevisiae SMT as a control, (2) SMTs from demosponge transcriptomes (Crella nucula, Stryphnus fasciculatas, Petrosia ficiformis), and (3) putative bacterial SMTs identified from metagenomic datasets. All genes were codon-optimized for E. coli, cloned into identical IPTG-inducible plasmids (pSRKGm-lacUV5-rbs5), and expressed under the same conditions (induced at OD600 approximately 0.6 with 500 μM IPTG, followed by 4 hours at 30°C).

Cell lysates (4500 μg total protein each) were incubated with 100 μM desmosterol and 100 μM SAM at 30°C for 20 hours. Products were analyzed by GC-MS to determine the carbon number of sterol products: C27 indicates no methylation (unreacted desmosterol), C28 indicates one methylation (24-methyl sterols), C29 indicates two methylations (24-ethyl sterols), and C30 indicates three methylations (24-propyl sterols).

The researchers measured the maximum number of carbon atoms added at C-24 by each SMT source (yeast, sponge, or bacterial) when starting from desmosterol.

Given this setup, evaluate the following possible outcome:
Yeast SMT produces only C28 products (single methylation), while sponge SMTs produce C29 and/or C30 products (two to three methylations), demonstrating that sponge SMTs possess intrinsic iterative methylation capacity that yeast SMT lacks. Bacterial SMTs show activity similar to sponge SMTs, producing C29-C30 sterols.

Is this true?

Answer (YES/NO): NO